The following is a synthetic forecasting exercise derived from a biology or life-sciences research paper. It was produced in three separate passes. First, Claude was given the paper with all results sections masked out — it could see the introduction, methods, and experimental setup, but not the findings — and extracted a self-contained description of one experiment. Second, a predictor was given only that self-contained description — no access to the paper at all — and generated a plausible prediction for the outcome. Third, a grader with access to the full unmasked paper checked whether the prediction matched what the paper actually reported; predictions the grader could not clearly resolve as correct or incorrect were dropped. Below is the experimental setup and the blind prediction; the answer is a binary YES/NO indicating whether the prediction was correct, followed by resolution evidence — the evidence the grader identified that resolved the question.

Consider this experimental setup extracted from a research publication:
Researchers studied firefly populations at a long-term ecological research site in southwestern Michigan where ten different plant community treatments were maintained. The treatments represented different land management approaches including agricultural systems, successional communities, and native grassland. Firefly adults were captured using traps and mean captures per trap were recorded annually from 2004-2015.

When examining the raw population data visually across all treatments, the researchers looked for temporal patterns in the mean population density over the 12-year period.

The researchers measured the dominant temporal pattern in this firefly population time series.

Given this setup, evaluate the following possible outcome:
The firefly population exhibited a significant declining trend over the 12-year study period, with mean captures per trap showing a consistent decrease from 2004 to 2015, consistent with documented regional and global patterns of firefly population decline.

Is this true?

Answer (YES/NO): NO